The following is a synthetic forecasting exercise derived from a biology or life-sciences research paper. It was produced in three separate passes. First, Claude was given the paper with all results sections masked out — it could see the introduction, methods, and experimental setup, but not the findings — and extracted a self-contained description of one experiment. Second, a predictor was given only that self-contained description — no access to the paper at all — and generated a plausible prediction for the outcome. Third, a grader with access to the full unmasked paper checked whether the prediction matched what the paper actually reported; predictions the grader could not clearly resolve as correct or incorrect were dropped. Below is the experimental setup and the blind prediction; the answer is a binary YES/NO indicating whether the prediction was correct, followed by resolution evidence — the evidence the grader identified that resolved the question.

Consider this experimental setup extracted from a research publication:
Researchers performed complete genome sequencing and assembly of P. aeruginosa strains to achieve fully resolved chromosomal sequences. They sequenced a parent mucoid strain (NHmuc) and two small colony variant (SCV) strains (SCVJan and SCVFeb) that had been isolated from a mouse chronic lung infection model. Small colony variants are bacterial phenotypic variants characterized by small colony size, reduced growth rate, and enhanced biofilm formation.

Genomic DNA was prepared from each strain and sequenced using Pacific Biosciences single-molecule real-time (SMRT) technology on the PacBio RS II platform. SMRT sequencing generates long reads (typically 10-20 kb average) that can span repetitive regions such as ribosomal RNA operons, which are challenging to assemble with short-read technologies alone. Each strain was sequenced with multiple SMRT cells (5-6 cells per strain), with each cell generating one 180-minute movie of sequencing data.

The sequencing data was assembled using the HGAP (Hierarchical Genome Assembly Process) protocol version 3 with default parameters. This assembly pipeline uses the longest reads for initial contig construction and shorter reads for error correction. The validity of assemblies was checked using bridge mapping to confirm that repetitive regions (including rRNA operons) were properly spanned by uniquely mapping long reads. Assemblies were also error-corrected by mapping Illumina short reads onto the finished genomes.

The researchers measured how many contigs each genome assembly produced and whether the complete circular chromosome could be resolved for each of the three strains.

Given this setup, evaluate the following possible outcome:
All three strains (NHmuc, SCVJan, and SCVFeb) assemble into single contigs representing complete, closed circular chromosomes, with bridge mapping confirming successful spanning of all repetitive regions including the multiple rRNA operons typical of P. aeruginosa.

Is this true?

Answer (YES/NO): YES